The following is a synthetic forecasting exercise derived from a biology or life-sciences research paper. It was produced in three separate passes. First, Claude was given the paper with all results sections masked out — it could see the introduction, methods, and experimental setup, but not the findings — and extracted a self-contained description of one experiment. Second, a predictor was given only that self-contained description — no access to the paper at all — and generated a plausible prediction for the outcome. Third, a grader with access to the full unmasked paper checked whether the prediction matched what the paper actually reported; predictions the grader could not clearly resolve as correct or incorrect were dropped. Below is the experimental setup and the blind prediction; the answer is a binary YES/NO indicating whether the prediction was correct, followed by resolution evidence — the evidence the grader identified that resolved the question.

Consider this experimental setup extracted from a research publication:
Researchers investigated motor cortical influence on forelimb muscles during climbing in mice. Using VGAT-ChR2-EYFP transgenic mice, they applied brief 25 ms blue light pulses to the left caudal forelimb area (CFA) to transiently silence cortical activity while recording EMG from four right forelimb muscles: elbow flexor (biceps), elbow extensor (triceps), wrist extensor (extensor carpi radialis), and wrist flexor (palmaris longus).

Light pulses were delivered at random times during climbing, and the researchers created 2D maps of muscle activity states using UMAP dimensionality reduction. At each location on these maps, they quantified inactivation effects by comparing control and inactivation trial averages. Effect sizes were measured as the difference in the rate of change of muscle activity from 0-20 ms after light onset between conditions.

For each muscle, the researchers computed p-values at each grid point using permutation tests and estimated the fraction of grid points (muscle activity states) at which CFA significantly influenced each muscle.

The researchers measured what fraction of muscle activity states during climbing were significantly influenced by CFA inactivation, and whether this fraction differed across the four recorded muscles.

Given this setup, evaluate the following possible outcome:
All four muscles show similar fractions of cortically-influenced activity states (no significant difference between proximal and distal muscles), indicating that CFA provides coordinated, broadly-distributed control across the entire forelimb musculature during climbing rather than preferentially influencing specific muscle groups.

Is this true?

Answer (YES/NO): NO